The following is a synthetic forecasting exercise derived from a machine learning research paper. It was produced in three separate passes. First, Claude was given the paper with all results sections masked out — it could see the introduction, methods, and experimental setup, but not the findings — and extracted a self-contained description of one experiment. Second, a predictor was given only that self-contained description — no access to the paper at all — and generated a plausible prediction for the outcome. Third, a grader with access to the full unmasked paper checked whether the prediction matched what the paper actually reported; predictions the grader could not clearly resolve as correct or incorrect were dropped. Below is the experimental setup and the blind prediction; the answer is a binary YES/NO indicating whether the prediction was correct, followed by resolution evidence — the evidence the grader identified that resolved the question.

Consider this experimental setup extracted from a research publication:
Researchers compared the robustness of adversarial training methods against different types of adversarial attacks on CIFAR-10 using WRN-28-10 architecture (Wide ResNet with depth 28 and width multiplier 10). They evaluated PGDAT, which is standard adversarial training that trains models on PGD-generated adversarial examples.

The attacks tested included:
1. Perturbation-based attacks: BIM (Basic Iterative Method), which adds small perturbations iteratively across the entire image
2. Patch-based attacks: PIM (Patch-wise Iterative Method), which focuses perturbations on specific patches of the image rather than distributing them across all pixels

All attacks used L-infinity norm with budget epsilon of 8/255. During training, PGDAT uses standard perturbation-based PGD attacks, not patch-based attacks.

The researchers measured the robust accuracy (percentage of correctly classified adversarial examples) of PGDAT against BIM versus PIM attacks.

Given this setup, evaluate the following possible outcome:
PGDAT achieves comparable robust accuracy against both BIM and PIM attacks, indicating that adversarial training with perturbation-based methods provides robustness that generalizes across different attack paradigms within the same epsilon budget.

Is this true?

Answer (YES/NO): NO